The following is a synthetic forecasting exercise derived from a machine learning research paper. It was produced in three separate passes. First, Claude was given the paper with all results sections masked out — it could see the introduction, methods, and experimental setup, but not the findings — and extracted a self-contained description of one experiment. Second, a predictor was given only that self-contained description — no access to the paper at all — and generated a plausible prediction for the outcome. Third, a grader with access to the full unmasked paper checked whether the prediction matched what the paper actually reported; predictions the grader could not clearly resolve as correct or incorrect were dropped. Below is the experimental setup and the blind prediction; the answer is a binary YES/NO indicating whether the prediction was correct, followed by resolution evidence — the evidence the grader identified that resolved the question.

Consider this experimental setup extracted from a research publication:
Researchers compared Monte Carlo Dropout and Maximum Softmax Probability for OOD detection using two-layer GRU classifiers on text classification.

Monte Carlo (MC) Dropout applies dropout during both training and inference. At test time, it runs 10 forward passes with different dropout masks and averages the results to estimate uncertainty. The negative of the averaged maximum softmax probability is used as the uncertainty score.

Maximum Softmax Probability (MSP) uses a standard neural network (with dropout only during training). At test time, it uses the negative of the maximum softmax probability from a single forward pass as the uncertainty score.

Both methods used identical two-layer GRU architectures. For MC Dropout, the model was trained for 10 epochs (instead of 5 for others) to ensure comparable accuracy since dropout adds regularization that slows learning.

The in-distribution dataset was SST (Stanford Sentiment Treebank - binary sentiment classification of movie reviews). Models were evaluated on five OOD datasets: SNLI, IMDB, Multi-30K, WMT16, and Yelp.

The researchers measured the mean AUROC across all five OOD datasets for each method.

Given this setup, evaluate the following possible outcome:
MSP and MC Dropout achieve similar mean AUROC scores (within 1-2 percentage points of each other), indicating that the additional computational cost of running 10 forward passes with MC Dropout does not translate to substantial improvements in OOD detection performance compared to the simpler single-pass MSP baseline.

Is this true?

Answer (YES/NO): YES